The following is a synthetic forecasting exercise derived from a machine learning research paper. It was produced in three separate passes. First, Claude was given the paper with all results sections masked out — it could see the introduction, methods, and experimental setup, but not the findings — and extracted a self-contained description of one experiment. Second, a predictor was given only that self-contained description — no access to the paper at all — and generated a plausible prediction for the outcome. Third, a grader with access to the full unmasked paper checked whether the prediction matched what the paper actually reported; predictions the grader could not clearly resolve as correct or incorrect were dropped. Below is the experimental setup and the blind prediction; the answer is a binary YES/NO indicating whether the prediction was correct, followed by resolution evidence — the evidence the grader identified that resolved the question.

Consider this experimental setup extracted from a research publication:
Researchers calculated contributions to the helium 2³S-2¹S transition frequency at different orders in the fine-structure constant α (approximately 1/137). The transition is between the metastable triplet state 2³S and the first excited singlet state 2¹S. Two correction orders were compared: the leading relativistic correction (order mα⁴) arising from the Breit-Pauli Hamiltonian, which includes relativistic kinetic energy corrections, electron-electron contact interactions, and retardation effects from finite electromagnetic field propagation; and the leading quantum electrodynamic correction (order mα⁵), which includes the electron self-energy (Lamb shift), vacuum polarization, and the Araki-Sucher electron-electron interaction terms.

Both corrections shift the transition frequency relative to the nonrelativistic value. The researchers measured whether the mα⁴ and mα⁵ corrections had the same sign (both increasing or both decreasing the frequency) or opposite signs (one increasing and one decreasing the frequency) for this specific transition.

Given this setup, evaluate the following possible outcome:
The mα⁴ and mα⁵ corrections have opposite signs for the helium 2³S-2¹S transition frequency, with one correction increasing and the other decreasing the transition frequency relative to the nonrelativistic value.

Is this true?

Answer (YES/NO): YES